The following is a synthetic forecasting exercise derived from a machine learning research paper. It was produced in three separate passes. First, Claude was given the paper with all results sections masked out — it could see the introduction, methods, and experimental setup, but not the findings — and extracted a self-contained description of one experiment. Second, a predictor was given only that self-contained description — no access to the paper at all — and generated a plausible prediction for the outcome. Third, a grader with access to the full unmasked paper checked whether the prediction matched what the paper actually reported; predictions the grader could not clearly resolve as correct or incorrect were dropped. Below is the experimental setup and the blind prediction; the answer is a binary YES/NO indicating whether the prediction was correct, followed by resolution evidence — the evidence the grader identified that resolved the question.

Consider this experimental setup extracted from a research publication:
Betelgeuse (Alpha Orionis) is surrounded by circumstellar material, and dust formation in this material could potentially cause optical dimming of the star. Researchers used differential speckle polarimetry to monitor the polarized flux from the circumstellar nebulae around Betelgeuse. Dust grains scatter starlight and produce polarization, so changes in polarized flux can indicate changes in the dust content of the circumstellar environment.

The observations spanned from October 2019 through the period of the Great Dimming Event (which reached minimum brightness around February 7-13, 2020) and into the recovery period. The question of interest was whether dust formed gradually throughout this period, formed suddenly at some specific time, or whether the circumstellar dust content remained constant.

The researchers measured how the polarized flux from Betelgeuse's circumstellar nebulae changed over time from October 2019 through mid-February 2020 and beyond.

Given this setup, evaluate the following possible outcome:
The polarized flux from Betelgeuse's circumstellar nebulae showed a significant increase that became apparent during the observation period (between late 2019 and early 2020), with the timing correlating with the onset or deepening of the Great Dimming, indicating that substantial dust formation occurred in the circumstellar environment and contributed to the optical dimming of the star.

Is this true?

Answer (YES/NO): NO